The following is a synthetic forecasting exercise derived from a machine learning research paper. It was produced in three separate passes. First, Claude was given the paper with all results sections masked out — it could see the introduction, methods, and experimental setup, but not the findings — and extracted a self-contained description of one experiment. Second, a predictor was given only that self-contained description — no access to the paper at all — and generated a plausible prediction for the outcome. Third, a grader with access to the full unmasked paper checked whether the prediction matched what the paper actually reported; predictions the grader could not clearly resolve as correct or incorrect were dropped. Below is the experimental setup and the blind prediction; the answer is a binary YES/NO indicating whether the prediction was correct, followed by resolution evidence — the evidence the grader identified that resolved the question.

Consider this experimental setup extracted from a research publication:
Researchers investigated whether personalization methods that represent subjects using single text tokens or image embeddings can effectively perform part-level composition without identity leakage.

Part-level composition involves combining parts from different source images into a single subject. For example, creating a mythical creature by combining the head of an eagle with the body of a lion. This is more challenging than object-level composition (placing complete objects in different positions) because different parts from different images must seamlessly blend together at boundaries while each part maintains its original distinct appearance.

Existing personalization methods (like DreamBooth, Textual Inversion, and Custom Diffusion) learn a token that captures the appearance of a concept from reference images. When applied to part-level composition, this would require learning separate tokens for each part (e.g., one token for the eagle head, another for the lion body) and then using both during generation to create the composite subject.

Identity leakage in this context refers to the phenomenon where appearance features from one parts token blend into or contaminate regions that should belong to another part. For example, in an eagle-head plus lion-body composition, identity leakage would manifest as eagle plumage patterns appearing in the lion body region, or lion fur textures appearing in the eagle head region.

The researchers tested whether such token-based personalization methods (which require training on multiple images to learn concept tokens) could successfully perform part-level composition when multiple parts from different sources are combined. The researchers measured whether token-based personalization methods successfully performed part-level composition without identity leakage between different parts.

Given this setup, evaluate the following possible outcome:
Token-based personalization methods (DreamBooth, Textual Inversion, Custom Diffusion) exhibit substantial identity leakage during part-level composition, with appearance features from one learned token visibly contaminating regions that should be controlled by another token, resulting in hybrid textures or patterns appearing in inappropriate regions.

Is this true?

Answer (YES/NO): YES